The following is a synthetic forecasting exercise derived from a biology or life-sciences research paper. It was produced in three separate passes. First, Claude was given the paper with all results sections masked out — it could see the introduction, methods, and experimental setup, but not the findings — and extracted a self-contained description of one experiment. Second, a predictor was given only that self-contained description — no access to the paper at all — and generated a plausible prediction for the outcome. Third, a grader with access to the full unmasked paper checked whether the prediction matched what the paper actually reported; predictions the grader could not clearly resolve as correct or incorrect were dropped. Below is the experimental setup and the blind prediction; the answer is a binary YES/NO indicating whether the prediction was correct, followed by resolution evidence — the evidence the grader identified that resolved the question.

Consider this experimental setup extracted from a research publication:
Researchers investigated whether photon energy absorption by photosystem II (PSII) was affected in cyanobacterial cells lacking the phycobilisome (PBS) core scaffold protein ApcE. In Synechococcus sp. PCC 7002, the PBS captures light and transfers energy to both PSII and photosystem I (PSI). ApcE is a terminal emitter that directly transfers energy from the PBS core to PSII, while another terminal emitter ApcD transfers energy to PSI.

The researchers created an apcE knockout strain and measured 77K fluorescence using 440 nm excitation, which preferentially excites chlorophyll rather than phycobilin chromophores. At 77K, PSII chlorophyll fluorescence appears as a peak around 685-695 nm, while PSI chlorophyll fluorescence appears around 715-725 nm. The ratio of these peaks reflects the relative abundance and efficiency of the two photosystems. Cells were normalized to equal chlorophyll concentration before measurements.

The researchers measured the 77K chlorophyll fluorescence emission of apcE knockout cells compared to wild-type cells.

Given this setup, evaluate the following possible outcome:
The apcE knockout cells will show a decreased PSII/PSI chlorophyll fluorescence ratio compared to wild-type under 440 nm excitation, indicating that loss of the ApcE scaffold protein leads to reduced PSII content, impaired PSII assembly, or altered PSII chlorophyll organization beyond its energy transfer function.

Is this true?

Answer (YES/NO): NO